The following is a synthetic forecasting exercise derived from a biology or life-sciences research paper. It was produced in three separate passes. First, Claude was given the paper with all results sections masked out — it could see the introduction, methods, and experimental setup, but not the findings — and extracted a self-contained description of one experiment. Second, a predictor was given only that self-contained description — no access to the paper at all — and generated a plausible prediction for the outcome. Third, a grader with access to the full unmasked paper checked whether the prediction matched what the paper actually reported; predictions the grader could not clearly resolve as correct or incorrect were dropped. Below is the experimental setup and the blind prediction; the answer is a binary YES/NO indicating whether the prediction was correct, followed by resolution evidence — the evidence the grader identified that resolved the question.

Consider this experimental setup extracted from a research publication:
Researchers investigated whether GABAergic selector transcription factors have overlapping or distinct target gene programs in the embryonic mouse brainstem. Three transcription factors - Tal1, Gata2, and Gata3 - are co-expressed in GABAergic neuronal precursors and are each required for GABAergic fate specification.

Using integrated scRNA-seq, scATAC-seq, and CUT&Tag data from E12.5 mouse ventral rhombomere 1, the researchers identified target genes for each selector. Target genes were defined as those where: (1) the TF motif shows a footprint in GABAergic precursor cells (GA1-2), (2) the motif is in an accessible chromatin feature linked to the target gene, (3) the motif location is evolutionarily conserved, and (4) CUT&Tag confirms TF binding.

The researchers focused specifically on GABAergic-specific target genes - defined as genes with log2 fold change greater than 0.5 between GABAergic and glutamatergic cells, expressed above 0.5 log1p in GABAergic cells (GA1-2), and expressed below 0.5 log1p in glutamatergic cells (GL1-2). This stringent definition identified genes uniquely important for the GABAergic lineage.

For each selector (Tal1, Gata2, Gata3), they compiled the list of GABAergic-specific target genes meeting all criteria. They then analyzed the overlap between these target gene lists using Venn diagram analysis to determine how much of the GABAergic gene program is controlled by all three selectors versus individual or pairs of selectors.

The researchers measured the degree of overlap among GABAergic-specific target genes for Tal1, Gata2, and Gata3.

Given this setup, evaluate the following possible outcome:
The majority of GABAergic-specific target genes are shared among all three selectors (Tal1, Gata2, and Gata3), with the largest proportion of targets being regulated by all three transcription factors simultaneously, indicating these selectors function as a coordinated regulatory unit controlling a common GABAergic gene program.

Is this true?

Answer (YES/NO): NO